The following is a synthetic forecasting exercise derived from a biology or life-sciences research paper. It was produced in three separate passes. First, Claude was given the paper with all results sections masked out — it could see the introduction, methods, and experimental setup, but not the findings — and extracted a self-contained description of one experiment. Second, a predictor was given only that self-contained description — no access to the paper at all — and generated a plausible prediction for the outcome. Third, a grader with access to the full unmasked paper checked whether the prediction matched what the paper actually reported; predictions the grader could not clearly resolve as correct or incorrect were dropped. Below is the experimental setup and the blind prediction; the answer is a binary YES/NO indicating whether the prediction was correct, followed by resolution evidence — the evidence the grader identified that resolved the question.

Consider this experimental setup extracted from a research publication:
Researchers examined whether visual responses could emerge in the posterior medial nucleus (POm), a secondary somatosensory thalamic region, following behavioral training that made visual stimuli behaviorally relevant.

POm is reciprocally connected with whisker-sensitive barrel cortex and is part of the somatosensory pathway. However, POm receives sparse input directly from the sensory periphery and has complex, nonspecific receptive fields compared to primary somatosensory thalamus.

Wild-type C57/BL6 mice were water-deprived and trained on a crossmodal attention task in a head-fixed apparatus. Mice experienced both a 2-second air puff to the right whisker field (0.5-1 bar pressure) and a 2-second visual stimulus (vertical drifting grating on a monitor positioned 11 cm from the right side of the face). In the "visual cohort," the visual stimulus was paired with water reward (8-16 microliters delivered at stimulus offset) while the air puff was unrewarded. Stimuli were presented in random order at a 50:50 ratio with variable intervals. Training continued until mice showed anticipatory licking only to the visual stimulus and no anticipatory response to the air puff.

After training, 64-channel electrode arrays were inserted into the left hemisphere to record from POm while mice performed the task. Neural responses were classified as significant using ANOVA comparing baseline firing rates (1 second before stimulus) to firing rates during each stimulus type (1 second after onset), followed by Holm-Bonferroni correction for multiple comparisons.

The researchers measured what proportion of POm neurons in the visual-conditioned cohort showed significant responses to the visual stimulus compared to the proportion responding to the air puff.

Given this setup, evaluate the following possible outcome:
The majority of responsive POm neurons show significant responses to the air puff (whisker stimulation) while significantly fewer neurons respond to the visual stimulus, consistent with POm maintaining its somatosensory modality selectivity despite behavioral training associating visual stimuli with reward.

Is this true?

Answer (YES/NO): NO